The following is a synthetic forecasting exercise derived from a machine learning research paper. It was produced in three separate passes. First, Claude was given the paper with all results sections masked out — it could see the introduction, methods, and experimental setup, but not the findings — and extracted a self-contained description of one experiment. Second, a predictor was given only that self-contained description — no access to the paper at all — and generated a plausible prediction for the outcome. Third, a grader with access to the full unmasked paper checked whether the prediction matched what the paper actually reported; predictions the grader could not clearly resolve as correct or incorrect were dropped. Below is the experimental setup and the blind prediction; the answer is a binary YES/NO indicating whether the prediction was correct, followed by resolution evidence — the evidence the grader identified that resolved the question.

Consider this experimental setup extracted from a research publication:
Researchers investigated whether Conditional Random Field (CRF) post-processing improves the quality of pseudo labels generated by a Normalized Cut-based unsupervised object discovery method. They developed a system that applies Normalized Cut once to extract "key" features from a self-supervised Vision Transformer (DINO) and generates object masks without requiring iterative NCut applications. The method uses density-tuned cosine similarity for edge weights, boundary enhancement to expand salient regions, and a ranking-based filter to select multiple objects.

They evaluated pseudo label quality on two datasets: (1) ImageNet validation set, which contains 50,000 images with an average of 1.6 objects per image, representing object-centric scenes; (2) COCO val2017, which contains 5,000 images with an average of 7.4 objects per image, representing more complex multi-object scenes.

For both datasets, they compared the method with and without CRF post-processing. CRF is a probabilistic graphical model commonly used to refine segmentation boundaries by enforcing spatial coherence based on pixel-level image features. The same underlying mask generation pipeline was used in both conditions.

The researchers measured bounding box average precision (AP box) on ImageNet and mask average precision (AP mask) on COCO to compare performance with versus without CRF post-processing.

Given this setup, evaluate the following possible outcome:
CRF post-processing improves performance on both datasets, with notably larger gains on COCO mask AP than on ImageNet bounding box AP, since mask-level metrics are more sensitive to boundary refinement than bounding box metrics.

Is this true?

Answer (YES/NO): YES